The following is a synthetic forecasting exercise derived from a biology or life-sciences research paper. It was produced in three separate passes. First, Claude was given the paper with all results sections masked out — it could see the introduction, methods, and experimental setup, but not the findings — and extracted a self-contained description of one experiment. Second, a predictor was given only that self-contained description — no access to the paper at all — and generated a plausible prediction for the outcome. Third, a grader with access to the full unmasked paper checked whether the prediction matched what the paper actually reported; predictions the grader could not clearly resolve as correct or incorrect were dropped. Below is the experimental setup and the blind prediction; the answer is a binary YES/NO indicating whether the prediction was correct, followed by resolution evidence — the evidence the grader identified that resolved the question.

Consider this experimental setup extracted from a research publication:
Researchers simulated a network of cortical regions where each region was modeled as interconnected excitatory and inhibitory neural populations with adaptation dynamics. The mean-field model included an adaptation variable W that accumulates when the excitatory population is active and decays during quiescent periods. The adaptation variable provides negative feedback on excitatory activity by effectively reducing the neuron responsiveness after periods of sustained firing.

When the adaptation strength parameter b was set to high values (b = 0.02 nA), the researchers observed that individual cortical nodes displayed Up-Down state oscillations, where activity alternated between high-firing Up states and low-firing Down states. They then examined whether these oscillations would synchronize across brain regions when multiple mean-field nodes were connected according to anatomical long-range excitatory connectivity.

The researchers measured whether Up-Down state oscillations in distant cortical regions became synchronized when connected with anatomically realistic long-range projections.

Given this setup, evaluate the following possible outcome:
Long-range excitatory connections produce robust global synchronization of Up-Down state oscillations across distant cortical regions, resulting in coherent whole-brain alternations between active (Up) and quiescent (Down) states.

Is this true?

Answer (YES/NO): YES